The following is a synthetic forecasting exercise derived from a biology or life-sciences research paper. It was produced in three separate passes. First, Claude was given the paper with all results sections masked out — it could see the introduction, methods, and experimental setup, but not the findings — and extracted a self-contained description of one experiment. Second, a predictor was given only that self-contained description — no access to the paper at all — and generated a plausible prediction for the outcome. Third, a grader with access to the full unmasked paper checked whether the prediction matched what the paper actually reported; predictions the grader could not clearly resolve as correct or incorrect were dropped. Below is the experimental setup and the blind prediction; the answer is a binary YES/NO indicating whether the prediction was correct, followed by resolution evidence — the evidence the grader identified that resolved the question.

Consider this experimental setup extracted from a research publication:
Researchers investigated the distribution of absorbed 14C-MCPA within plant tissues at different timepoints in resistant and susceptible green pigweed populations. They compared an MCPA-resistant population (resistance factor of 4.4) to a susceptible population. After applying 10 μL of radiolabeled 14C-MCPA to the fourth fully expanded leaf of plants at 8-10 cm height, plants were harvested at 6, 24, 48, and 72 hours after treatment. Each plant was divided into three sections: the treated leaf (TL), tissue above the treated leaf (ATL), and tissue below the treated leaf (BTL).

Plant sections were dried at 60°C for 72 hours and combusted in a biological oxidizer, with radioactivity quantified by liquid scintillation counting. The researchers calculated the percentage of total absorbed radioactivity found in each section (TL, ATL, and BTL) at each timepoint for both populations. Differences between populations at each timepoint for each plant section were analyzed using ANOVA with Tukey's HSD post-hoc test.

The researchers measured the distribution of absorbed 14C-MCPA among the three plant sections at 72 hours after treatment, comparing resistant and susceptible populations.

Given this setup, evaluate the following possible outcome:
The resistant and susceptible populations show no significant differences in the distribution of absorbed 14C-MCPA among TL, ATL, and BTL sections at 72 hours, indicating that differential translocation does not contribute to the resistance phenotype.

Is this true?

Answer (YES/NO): YES